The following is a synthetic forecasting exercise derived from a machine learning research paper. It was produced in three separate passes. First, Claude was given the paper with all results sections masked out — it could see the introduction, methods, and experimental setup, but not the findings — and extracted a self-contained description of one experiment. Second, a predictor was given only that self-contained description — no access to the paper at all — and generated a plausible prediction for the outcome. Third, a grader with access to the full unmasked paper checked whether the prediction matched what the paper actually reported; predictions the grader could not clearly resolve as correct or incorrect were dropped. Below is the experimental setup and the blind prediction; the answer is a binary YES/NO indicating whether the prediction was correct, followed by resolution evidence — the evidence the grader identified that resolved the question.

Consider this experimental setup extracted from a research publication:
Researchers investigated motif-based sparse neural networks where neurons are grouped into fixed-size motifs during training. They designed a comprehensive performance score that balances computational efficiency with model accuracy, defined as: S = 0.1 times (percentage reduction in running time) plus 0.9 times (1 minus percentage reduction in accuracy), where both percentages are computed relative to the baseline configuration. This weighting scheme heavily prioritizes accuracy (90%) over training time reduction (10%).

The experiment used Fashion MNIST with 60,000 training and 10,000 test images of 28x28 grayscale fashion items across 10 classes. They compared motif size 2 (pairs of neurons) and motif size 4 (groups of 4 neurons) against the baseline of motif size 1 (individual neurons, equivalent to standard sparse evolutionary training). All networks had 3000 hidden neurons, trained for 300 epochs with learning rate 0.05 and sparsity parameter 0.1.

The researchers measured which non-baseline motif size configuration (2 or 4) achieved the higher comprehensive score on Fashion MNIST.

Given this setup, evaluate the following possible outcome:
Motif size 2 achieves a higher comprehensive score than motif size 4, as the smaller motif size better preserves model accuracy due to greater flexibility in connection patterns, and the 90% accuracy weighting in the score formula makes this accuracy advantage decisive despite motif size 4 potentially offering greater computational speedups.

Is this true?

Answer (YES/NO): YES